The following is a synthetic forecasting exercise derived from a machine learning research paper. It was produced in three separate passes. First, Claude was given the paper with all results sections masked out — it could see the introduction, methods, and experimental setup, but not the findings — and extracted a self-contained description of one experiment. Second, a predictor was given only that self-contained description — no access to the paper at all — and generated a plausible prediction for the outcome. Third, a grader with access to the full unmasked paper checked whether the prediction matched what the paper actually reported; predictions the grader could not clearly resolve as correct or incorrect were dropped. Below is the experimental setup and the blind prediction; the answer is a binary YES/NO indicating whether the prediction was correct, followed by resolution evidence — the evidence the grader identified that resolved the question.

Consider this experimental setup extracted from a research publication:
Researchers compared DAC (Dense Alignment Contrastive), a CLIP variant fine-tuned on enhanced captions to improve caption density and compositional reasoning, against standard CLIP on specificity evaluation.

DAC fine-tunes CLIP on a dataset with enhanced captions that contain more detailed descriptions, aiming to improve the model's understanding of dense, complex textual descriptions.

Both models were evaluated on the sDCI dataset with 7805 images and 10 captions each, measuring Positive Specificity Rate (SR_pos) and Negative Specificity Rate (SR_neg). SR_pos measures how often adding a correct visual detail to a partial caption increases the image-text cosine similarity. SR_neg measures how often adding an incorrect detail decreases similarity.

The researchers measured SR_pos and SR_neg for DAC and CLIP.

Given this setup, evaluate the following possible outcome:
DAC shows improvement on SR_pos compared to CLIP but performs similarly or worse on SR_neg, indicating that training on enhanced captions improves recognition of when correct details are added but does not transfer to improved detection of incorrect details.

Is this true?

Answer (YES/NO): NO